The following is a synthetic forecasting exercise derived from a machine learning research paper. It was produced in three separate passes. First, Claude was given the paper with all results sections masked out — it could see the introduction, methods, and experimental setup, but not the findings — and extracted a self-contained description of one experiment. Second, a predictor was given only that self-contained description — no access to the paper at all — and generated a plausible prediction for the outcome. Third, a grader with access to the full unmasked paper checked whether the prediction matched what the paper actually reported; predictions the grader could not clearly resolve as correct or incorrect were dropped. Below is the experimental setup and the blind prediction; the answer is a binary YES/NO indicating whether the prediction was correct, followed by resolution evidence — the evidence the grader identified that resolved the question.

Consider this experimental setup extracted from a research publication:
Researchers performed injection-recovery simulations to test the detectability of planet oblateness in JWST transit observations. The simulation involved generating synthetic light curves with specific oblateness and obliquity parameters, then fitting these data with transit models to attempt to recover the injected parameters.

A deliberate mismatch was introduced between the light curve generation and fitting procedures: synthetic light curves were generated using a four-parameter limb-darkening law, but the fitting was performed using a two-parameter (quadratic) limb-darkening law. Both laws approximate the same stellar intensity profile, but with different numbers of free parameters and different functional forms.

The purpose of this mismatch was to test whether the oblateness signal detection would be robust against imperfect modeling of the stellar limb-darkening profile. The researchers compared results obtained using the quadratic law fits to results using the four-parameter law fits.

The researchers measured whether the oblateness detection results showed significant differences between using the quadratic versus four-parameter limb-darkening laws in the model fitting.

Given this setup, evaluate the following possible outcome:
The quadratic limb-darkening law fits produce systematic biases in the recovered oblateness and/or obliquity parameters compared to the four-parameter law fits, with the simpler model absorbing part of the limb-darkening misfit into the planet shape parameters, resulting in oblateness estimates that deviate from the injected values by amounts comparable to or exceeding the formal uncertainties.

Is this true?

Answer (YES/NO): NO